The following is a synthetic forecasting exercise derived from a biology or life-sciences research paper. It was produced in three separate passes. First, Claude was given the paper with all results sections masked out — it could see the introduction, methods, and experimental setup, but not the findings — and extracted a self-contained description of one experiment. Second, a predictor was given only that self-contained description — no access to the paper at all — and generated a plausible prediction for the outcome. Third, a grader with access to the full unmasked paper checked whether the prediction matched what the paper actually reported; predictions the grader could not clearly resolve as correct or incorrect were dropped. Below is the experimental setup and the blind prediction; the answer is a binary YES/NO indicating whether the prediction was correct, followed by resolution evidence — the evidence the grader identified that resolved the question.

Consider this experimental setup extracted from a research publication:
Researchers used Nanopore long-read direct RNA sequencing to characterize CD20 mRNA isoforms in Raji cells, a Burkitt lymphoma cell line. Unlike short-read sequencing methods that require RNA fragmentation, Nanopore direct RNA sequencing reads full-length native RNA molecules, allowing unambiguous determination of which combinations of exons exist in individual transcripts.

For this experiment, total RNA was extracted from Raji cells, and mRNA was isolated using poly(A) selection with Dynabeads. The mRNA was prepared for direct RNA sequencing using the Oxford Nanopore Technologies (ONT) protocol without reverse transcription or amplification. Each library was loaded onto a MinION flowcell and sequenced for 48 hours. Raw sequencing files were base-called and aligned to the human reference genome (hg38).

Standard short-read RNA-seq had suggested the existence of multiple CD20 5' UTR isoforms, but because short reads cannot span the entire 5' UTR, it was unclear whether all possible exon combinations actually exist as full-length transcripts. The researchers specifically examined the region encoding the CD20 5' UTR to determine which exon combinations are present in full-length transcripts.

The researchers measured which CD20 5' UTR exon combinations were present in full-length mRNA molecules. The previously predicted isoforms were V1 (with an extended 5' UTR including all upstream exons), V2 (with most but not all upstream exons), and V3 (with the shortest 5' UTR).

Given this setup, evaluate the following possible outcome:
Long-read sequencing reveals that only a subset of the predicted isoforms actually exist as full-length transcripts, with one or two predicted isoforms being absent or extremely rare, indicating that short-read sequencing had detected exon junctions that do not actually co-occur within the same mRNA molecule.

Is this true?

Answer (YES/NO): NO